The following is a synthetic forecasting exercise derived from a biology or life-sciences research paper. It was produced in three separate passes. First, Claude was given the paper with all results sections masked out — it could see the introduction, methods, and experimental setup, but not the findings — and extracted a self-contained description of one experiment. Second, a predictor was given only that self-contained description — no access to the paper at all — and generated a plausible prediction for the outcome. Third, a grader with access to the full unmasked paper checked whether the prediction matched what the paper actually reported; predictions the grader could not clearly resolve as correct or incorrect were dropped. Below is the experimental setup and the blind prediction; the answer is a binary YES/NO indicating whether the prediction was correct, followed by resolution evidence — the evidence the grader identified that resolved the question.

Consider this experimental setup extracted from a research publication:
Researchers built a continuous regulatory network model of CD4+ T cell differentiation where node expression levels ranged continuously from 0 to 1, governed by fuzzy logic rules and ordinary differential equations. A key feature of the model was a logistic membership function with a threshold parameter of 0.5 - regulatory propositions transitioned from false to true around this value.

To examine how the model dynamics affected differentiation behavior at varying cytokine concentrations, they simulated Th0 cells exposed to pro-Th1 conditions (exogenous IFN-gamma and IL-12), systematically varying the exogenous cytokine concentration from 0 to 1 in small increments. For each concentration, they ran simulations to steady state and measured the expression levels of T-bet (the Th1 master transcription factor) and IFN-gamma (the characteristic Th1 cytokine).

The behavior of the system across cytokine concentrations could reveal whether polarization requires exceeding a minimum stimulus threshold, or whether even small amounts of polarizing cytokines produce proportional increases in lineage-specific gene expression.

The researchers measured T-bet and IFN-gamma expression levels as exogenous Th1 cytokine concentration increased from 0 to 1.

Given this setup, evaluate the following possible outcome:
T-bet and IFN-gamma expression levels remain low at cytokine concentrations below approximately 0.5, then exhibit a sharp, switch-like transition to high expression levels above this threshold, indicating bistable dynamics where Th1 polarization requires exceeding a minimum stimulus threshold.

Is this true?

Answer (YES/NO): NO